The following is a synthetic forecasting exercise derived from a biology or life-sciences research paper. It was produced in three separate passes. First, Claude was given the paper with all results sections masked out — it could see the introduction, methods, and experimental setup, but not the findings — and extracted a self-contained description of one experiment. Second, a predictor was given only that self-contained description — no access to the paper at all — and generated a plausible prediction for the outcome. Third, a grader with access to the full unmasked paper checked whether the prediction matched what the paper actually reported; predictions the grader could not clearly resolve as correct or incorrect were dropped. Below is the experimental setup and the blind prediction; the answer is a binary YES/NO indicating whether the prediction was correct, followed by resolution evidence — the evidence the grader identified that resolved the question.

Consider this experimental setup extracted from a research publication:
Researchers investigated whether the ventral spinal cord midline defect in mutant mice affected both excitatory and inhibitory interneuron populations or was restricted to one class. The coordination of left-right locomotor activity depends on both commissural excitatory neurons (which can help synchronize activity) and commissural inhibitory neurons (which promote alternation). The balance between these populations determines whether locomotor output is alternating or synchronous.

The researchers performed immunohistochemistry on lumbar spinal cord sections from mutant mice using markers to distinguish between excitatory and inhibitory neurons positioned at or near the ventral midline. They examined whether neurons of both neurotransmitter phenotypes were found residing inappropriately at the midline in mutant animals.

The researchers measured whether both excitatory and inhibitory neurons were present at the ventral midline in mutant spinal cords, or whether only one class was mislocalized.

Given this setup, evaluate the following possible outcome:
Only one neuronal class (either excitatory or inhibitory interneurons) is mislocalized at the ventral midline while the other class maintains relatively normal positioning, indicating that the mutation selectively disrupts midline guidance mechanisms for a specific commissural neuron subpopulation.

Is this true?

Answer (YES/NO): NO